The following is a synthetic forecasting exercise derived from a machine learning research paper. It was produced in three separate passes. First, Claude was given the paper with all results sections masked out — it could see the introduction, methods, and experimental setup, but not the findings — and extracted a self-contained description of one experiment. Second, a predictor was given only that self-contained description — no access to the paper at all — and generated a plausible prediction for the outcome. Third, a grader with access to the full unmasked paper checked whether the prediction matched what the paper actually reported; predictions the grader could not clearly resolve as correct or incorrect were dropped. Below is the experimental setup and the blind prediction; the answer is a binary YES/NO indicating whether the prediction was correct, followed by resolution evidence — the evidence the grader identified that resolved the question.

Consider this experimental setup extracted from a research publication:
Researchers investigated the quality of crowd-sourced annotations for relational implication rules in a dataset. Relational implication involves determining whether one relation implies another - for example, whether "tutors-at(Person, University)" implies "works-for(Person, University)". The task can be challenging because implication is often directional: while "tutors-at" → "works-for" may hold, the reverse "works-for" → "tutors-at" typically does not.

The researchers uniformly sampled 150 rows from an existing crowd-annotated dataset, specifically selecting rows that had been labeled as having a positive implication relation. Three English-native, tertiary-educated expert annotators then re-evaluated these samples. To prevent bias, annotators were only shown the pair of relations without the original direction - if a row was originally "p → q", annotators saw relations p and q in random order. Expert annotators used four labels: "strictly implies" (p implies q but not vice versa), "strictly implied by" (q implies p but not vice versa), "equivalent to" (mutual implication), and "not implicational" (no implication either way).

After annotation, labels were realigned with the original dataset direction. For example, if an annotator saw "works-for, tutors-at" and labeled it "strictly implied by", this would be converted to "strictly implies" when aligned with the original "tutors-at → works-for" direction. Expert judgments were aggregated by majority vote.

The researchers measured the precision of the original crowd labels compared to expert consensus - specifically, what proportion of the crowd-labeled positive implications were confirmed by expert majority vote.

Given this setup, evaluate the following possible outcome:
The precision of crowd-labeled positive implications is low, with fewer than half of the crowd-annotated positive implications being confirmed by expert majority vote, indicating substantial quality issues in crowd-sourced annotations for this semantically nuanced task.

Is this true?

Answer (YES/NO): NO